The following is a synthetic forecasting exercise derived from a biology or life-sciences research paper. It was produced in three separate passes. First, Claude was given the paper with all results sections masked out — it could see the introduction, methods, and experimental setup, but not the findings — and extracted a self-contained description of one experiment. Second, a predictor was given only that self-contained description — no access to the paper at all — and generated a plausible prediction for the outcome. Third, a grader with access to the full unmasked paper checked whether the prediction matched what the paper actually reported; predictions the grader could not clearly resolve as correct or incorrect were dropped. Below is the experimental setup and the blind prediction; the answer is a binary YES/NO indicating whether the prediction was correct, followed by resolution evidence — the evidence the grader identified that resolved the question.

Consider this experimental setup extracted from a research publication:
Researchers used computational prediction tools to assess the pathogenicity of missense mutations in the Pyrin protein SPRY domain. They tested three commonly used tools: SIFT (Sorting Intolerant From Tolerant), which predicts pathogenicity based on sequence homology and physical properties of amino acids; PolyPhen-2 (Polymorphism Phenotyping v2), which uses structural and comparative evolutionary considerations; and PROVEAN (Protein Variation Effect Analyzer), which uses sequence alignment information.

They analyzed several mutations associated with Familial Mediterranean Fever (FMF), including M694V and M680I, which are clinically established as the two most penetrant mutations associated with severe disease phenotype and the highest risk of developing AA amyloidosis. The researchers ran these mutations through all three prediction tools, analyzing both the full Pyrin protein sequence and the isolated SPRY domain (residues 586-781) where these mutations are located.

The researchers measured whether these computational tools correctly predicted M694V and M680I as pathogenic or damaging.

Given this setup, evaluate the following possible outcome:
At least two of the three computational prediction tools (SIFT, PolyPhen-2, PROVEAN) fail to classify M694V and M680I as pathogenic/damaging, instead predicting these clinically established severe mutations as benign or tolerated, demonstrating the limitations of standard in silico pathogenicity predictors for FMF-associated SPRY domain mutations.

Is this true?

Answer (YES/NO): YES